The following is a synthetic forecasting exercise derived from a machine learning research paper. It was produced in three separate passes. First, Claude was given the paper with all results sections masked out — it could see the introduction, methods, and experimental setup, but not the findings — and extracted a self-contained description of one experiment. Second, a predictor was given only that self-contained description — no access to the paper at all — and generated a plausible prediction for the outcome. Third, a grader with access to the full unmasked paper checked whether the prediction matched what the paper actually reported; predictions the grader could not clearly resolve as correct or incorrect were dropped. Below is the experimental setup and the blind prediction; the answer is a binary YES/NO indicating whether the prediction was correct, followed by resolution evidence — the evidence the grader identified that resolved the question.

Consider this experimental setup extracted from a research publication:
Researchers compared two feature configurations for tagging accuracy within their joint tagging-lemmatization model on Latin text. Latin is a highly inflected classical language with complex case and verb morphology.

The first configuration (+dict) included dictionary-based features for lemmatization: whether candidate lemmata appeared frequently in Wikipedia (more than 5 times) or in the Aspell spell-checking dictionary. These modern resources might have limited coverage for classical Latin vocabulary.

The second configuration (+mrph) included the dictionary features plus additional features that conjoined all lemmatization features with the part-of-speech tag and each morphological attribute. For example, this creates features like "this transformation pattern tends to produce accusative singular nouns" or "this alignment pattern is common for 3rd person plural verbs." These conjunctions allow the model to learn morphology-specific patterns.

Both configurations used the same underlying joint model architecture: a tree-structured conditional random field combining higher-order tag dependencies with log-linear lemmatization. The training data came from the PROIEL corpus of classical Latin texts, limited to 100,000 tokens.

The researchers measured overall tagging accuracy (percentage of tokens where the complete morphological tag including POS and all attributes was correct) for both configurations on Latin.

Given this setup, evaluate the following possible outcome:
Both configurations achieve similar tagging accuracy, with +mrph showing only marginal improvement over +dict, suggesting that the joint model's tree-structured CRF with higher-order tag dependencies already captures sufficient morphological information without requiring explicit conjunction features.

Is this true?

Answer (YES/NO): NO